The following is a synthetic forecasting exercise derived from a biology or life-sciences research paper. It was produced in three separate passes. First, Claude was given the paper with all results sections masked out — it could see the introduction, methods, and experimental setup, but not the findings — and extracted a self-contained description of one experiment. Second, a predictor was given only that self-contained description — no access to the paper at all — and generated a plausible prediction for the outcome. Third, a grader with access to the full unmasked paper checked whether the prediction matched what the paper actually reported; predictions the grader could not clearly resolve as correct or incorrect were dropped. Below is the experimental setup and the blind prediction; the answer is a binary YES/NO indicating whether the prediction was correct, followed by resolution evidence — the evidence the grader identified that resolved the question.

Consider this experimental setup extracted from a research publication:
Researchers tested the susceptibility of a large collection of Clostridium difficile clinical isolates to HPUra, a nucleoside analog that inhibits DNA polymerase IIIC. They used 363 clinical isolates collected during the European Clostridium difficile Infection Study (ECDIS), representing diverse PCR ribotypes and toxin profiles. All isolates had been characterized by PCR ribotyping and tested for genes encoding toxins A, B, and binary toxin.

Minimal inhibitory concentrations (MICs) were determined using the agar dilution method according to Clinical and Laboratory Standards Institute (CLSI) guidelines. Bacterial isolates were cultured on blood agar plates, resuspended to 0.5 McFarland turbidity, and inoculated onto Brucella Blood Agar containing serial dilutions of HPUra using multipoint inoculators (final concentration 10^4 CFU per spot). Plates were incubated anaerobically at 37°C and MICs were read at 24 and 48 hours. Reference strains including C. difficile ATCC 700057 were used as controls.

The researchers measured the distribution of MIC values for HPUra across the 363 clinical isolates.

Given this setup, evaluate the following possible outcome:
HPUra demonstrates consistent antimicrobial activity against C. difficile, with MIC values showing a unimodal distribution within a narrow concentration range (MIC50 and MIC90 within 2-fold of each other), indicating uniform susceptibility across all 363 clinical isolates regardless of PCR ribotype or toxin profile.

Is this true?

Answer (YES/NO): YES